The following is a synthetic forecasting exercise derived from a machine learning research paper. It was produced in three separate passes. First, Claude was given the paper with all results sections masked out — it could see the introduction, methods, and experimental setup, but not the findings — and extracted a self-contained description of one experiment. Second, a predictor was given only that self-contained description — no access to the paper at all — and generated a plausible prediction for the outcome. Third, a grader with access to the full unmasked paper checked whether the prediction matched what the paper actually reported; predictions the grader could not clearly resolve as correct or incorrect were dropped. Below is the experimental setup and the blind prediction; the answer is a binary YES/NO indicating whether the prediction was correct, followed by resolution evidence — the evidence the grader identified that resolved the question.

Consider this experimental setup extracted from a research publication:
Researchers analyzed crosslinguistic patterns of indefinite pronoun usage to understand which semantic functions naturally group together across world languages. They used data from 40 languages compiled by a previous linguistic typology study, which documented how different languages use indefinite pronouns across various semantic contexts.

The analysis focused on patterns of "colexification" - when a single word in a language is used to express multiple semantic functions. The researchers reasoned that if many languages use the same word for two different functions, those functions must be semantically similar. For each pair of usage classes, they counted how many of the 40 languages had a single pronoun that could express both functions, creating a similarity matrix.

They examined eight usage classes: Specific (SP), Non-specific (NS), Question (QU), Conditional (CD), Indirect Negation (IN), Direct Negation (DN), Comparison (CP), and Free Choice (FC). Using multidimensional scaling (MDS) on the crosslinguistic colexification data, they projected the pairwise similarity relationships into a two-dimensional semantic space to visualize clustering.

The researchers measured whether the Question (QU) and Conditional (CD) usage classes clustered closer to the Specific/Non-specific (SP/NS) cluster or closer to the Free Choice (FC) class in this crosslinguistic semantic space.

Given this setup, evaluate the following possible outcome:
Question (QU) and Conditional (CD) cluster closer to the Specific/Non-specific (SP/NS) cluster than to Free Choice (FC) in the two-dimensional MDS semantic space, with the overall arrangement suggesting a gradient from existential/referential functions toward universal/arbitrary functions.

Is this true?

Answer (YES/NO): YES